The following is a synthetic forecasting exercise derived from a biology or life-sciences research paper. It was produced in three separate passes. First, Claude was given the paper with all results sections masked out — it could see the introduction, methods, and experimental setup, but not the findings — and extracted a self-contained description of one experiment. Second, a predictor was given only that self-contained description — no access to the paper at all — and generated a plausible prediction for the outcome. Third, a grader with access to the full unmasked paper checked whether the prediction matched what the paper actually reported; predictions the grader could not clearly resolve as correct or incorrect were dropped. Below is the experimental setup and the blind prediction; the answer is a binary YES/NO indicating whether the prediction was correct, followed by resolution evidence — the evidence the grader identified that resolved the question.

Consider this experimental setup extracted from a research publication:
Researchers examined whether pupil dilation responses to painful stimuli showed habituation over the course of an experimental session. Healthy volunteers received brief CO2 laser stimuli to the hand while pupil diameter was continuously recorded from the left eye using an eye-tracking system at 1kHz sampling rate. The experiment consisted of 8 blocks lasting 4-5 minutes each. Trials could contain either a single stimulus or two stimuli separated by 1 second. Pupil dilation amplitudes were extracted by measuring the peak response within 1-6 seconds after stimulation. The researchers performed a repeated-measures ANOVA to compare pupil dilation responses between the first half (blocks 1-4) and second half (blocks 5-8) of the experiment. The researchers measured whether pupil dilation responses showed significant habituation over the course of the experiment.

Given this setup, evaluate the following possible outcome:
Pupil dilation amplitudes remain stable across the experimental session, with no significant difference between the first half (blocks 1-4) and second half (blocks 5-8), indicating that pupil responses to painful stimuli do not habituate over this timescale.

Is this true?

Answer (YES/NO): NO